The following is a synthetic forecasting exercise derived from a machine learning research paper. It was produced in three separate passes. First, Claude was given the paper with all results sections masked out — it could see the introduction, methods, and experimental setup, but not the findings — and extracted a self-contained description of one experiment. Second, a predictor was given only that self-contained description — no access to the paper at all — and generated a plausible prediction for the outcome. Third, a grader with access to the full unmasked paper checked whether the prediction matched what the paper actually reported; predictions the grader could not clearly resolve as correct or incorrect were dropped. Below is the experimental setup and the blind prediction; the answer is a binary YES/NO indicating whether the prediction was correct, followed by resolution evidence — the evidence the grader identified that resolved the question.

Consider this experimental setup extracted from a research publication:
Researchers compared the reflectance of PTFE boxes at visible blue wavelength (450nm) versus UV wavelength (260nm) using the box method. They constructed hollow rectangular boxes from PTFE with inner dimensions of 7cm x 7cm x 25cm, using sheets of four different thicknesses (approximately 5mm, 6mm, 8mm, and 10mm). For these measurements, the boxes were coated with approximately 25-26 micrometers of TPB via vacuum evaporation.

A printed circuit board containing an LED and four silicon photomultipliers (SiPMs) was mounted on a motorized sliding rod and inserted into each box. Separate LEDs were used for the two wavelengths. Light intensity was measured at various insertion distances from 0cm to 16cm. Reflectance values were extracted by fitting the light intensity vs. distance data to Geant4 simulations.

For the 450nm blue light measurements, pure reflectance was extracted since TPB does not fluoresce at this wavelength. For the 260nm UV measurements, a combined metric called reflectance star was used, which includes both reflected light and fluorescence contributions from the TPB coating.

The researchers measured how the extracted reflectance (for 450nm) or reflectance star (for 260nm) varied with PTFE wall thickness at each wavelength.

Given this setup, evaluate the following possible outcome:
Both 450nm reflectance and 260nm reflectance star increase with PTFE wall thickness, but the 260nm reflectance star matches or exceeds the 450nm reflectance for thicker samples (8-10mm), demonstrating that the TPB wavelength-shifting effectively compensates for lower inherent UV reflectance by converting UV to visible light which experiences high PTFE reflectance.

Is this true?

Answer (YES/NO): NO